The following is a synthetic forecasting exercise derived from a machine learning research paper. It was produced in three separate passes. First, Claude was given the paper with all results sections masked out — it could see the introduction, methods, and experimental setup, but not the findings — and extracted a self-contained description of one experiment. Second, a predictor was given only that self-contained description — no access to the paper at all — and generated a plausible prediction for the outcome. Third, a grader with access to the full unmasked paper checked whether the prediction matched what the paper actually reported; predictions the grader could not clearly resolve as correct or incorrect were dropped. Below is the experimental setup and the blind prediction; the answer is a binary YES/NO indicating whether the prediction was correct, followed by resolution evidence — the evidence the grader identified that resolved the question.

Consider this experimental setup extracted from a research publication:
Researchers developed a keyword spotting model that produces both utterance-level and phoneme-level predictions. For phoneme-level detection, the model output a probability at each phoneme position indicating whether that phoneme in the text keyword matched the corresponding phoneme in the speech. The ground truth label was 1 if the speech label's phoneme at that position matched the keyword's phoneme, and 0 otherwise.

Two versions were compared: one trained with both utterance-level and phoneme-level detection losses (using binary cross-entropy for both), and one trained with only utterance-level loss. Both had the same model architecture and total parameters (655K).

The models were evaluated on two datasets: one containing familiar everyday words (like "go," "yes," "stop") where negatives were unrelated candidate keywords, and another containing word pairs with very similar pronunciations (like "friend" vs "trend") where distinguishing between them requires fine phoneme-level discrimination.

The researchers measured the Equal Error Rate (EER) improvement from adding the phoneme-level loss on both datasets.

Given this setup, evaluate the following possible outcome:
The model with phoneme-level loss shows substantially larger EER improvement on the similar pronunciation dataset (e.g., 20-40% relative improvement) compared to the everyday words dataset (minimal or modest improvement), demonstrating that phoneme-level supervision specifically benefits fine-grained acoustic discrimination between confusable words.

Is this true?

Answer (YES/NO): NO